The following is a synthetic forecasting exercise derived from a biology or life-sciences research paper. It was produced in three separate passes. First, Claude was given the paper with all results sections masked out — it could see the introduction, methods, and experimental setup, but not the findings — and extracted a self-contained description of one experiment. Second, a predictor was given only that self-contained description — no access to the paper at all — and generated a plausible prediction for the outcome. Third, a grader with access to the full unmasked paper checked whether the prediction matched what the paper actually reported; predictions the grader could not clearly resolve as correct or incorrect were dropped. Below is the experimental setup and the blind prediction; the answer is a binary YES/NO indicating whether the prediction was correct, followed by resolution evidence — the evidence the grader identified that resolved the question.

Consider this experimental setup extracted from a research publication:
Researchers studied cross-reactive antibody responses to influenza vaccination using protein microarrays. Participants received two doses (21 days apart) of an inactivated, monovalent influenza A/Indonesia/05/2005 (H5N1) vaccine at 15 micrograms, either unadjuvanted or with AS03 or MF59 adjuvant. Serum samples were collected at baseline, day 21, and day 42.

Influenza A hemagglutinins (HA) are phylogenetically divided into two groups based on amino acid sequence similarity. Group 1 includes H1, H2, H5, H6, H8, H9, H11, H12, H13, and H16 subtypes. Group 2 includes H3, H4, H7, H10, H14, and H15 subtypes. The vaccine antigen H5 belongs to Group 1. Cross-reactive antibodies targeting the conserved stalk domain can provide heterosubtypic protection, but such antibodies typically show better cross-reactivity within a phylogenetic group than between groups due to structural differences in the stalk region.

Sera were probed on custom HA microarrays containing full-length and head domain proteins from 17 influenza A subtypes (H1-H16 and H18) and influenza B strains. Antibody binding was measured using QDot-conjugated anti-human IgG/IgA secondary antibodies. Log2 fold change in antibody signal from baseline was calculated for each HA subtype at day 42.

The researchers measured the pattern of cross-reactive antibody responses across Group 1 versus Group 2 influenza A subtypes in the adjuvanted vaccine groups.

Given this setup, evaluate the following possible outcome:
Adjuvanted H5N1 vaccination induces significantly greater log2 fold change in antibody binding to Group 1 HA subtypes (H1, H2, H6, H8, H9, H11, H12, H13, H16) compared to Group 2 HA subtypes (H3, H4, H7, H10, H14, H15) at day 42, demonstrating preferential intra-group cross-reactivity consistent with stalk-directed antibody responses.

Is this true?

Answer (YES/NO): YES